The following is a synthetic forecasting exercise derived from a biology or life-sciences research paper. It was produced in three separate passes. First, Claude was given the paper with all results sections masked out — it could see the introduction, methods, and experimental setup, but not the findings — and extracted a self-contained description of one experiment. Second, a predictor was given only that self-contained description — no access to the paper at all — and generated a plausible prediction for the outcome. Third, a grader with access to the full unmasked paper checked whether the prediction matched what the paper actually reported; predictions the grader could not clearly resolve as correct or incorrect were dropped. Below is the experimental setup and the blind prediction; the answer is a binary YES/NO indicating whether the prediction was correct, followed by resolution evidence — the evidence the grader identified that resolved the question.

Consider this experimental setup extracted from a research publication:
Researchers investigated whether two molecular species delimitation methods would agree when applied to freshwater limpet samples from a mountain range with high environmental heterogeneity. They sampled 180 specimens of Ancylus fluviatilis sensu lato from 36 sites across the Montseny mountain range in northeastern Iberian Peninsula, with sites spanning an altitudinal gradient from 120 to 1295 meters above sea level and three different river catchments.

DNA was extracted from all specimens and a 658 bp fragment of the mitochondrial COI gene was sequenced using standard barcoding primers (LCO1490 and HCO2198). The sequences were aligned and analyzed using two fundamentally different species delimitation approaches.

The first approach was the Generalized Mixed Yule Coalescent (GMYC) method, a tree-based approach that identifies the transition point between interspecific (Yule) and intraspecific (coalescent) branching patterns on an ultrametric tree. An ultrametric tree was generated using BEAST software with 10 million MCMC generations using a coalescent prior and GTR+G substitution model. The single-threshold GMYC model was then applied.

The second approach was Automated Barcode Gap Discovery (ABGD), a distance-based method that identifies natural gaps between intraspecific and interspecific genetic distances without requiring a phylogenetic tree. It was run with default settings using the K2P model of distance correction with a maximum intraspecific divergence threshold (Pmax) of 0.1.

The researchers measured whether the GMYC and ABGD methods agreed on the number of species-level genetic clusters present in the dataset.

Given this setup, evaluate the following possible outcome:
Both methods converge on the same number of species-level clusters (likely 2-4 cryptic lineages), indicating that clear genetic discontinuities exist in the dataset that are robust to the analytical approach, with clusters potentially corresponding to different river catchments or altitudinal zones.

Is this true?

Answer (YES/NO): YES